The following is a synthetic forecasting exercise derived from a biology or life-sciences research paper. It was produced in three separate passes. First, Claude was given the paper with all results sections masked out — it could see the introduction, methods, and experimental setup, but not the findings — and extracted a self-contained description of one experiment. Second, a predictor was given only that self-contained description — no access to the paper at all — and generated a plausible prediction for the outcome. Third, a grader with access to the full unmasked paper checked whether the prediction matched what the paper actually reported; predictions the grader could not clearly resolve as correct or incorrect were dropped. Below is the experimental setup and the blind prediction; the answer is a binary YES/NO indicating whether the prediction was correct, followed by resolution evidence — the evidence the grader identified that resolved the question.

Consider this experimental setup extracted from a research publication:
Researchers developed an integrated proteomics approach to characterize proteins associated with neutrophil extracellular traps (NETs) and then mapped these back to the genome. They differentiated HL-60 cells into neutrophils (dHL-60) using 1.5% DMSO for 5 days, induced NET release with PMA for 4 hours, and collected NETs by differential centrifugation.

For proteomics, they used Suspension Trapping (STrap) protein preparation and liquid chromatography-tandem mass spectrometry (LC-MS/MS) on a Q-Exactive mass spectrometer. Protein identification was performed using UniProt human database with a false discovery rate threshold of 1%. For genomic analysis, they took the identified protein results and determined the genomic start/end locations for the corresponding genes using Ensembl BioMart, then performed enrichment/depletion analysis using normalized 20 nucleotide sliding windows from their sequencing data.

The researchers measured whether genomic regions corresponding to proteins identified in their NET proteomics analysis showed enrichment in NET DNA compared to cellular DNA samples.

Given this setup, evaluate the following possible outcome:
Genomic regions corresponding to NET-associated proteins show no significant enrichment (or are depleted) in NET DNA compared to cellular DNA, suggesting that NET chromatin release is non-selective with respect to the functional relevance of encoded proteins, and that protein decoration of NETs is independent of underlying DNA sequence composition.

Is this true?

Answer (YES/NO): NO